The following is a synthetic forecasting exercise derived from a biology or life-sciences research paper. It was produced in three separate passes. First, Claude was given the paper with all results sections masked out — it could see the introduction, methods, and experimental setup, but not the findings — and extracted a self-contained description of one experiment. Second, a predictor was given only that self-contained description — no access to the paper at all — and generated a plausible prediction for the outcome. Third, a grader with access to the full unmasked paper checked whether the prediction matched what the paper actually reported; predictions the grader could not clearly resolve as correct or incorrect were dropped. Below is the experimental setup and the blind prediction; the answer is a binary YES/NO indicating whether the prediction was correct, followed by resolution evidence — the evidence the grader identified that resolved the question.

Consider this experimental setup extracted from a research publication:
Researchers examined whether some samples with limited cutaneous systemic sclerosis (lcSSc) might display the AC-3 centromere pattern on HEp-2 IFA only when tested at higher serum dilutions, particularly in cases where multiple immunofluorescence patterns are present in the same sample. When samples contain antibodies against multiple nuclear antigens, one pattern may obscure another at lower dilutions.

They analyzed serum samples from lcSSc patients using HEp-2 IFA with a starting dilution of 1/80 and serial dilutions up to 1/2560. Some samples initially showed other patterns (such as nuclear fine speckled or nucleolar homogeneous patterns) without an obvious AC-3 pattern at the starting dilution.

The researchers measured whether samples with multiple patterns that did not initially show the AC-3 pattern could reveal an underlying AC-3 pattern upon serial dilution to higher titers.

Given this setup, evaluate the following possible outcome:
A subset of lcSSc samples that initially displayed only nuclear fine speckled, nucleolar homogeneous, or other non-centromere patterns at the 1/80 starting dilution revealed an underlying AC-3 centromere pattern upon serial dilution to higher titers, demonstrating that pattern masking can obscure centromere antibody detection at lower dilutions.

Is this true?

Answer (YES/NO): YES